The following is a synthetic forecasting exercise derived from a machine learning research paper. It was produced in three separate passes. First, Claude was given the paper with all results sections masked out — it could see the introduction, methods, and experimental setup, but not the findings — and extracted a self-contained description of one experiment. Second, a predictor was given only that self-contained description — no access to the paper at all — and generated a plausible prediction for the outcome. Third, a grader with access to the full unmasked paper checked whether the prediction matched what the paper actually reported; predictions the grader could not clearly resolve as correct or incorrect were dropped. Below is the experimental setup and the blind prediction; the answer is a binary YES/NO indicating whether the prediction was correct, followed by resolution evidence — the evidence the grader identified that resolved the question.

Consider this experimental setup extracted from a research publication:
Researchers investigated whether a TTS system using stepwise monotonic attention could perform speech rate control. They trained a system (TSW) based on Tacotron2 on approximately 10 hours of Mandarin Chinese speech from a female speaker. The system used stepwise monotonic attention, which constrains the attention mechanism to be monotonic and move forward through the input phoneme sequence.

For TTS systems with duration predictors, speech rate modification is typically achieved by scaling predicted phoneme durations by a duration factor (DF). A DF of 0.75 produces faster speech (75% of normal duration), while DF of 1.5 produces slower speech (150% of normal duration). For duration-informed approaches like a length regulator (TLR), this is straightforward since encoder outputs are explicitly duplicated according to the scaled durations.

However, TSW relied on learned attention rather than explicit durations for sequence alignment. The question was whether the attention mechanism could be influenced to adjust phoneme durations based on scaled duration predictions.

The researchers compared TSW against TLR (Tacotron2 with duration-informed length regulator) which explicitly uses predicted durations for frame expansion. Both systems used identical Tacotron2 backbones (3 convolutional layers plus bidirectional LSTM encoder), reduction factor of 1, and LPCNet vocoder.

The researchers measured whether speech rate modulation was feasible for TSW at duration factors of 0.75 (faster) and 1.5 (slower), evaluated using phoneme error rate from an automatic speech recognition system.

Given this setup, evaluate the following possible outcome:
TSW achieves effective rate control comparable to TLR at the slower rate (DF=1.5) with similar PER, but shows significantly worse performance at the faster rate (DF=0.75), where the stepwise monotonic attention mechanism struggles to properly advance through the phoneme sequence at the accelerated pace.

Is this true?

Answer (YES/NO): NO